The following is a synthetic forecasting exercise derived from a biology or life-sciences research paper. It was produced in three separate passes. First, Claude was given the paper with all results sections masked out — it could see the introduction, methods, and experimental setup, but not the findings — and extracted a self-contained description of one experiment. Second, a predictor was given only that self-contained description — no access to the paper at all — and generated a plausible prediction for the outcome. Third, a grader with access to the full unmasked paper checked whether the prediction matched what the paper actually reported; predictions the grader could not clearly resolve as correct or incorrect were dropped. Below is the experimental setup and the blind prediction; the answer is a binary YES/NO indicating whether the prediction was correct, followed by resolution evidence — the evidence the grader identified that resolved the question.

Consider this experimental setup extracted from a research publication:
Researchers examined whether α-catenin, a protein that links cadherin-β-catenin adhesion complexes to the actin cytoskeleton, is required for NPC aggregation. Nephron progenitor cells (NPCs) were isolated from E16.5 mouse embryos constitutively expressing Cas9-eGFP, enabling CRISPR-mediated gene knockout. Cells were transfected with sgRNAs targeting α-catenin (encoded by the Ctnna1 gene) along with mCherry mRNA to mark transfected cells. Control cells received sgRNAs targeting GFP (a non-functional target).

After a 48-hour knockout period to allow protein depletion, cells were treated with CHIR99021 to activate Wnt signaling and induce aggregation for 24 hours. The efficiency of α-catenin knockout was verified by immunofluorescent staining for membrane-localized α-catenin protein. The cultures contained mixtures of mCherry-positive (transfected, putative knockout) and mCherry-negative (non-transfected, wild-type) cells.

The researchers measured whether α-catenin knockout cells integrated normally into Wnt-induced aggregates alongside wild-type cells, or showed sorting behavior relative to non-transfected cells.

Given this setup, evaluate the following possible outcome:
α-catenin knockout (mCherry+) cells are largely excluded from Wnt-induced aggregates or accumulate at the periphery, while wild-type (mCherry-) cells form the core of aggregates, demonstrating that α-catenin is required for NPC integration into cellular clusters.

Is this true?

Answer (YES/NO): YES